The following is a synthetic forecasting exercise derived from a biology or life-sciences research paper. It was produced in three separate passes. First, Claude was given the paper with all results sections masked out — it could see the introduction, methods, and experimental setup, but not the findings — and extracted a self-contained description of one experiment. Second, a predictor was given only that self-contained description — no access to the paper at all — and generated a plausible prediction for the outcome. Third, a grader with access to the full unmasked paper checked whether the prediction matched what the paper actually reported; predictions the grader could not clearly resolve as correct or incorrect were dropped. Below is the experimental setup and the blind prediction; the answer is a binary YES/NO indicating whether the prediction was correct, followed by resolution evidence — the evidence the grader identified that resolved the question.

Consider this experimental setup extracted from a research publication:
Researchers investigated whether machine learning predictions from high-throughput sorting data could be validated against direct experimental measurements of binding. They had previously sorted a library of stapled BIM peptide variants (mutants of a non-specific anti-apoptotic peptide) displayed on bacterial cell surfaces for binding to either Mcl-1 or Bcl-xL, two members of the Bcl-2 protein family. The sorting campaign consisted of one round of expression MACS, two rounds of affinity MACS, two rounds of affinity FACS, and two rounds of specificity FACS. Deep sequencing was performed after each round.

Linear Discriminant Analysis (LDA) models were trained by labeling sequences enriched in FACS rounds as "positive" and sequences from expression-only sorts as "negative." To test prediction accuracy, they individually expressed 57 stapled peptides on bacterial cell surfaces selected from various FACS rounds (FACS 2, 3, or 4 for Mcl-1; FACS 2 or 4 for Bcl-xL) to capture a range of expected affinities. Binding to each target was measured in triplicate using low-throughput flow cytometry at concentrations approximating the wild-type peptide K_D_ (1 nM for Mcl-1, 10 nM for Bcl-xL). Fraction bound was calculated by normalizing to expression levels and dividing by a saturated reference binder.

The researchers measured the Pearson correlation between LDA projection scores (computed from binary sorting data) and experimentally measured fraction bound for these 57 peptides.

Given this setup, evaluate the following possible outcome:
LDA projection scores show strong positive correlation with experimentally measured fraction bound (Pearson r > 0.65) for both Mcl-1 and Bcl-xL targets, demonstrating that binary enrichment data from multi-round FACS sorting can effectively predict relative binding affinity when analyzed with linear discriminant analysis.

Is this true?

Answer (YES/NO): YES